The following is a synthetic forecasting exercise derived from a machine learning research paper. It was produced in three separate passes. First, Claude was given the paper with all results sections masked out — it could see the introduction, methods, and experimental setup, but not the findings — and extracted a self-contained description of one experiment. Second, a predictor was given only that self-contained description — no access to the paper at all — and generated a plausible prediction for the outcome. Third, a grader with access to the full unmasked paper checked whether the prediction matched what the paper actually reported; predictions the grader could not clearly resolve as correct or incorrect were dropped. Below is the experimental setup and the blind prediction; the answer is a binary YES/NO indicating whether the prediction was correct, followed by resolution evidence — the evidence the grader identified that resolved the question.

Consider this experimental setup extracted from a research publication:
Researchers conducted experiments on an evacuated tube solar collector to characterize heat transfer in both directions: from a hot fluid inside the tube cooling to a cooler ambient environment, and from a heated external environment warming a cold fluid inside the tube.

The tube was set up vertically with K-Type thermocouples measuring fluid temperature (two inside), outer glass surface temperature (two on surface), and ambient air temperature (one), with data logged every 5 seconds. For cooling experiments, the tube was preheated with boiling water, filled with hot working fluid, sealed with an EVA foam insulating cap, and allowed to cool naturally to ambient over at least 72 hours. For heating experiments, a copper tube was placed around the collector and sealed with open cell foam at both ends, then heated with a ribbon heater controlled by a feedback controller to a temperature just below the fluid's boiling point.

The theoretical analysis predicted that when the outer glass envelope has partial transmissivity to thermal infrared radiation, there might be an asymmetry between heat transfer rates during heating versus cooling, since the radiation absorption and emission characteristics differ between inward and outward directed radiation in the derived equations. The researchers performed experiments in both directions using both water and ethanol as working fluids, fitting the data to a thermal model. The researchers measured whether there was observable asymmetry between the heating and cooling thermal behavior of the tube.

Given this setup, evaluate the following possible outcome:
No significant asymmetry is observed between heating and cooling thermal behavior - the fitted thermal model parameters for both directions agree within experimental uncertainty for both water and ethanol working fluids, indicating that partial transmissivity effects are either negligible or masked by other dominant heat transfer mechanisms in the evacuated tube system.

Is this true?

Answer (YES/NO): YES